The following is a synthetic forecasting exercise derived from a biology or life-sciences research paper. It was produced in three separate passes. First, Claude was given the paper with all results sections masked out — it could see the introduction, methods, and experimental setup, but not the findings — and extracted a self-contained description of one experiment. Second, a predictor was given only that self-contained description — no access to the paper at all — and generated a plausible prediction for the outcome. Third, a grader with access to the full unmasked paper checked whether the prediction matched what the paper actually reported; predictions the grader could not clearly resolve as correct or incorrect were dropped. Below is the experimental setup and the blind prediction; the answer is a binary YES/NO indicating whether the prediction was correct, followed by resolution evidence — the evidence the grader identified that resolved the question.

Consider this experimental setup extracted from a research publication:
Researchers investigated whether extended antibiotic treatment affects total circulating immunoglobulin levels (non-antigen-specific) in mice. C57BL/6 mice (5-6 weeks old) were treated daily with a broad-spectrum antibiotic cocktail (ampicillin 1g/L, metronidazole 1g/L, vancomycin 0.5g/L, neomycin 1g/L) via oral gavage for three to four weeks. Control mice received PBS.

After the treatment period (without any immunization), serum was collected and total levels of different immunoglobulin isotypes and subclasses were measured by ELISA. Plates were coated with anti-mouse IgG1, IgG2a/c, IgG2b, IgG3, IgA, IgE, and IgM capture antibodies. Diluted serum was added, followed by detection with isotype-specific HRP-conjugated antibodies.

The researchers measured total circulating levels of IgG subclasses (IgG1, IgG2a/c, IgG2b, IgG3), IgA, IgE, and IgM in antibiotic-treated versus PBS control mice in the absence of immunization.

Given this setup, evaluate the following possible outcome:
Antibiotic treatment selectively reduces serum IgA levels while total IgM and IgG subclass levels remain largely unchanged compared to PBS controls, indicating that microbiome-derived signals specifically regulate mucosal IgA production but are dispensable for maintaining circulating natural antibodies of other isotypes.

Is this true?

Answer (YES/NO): NO